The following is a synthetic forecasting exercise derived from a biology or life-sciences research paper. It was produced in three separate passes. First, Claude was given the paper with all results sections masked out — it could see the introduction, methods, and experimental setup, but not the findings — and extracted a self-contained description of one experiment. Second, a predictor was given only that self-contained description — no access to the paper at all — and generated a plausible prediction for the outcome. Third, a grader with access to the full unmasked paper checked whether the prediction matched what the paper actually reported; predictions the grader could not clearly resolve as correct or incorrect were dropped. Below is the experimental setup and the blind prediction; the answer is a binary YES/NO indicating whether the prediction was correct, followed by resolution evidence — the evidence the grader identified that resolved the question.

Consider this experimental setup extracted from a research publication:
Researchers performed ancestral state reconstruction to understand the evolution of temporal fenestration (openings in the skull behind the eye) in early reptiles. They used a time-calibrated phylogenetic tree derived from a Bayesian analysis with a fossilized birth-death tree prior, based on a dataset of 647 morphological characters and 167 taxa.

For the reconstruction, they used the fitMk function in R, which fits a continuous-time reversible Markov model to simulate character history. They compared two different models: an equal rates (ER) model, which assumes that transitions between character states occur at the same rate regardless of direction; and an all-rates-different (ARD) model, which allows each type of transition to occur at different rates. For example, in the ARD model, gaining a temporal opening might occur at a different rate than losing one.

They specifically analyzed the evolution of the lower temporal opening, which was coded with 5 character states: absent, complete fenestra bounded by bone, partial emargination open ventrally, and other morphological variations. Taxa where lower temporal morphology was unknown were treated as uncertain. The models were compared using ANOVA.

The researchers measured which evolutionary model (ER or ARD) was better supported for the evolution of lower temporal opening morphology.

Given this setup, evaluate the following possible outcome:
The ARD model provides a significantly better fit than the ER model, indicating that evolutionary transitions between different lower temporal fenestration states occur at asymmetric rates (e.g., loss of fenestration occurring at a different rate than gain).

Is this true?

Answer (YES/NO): NO